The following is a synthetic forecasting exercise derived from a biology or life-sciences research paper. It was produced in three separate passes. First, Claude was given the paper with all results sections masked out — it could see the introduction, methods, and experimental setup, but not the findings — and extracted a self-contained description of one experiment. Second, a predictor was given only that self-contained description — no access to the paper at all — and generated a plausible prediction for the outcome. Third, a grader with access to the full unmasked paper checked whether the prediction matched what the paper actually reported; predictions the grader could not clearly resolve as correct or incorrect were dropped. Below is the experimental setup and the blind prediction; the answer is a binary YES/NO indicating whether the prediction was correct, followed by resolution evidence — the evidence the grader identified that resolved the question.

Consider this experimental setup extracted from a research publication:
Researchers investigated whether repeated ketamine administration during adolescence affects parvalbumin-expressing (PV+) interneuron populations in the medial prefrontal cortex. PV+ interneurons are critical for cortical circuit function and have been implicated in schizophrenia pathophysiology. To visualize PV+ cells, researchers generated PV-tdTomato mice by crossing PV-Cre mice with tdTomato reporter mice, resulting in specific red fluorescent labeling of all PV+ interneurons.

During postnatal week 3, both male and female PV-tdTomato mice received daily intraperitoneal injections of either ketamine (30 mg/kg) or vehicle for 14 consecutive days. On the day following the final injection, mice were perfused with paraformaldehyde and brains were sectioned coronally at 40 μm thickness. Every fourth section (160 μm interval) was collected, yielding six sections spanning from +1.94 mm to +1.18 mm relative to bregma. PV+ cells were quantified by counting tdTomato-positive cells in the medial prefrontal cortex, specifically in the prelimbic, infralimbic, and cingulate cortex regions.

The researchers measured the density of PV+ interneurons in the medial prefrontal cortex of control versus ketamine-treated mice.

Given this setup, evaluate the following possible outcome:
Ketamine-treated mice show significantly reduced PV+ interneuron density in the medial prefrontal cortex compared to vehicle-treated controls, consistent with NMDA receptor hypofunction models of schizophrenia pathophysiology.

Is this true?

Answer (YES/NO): YES